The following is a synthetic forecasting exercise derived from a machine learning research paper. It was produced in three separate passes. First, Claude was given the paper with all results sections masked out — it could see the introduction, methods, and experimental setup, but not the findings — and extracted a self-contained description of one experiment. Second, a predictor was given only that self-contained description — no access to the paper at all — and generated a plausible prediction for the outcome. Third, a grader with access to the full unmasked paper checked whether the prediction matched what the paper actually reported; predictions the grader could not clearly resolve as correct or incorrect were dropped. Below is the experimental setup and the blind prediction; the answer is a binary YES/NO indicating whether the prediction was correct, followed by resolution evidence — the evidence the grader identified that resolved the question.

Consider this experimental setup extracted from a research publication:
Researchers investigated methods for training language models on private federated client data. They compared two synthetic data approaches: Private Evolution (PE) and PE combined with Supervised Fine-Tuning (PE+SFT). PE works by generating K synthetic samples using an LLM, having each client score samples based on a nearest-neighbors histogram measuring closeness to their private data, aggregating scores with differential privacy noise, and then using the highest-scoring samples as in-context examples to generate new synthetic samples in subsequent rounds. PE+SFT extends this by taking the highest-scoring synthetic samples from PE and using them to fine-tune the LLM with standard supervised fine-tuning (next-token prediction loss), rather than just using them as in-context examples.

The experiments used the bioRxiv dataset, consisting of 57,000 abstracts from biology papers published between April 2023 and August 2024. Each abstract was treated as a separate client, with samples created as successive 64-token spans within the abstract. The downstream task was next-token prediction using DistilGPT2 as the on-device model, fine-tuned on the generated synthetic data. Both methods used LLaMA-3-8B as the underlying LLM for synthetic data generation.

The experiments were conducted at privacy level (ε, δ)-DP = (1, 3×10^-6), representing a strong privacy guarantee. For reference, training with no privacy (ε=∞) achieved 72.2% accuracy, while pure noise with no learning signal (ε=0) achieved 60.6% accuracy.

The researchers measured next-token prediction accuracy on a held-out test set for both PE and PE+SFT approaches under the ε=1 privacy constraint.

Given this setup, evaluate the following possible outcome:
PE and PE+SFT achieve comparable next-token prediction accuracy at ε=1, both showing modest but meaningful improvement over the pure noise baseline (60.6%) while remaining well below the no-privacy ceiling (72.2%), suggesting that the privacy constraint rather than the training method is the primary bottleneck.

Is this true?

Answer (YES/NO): NO